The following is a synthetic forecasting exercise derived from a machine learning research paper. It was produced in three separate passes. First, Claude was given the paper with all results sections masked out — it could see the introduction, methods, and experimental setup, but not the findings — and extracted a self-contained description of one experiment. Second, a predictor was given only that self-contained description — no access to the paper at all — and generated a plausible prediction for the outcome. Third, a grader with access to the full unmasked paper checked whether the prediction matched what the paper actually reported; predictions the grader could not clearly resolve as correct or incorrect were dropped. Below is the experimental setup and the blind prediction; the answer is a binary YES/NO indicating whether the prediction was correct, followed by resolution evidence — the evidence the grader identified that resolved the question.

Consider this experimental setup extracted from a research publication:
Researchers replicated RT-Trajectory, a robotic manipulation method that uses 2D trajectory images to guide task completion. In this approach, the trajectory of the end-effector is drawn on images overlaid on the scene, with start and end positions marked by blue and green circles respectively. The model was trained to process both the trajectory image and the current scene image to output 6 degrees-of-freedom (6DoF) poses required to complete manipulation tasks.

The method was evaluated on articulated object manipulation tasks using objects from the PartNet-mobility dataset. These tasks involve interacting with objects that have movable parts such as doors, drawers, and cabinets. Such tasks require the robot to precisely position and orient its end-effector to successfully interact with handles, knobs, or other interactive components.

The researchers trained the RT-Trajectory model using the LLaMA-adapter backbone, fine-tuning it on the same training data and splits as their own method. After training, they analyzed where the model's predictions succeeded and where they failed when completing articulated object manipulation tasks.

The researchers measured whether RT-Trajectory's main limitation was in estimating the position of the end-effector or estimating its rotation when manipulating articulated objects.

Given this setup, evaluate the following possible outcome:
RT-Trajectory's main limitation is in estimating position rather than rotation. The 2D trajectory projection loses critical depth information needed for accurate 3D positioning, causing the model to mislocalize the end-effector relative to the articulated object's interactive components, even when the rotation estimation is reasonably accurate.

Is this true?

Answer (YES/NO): NO